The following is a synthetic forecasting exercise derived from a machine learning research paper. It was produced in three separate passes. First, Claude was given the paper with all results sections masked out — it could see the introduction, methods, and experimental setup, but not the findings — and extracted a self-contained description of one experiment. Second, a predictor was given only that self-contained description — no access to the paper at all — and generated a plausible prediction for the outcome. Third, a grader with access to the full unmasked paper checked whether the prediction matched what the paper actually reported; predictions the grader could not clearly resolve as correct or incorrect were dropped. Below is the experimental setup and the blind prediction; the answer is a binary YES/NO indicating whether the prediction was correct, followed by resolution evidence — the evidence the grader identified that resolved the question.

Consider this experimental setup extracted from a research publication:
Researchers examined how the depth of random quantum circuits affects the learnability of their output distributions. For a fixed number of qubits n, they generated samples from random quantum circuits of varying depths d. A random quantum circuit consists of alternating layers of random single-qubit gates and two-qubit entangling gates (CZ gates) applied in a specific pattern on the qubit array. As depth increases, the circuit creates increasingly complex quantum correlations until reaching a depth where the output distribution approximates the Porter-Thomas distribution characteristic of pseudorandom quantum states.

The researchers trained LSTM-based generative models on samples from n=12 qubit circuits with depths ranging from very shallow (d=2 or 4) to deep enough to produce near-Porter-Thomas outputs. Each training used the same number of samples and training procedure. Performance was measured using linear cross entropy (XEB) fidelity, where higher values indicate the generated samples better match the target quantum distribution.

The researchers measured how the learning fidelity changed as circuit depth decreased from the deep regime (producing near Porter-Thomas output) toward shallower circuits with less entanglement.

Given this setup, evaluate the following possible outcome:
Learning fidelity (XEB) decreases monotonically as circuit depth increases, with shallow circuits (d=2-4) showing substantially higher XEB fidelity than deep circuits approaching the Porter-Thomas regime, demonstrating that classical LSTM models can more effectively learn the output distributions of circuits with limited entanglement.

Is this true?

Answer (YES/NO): NO